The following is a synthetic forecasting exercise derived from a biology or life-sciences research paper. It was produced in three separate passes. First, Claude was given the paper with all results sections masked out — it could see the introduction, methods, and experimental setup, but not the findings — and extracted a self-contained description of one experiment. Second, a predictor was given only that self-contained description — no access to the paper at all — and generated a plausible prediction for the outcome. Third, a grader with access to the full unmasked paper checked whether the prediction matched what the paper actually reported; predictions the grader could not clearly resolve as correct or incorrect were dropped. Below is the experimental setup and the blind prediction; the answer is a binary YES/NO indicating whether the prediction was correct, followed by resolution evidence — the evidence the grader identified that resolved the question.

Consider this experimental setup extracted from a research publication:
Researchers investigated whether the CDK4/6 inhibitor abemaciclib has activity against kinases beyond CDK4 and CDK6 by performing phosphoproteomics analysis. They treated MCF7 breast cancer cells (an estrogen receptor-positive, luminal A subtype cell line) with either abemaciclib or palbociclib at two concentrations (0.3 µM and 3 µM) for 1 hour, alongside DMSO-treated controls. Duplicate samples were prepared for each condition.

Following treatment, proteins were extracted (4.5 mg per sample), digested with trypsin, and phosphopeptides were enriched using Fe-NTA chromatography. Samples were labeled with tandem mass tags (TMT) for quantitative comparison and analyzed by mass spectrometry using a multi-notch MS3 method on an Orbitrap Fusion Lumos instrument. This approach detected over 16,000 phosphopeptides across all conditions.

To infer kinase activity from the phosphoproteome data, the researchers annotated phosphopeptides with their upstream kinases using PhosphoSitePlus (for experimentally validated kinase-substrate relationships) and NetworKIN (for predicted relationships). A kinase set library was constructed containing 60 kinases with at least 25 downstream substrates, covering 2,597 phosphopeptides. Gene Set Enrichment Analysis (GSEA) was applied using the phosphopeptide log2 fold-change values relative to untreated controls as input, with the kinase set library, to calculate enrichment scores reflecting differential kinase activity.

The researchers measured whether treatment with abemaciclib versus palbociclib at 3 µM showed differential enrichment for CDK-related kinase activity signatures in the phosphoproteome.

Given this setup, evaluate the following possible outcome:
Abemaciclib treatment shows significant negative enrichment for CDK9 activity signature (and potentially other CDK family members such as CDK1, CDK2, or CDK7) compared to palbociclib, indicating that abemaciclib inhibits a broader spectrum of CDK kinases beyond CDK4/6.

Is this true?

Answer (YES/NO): NO